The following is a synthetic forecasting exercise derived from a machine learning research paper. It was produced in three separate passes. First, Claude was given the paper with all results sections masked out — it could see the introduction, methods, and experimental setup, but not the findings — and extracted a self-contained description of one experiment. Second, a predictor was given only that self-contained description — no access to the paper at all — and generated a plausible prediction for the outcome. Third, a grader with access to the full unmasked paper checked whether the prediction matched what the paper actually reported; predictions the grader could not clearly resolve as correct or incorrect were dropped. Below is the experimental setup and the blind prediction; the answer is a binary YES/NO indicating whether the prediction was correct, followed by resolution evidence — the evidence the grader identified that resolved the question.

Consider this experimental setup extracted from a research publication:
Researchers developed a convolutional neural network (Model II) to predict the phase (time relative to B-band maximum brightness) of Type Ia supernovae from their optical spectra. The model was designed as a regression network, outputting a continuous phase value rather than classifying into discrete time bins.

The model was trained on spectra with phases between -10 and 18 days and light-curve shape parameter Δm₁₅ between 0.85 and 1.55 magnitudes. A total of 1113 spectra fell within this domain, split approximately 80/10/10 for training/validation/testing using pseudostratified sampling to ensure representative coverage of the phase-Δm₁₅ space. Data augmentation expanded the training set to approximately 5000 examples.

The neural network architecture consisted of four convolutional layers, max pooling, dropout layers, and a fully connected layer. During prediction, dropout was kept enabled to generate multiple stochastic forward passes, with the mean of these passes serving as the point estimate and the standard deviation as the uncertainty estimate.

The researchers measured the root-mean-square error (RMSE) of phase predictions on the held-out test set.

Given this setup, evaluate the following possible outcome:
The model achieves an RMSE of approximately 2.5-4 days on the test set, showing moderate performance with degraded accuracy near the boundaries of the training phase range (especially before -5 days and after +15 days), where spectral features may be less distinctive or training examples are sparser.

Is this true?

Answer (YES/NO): NO